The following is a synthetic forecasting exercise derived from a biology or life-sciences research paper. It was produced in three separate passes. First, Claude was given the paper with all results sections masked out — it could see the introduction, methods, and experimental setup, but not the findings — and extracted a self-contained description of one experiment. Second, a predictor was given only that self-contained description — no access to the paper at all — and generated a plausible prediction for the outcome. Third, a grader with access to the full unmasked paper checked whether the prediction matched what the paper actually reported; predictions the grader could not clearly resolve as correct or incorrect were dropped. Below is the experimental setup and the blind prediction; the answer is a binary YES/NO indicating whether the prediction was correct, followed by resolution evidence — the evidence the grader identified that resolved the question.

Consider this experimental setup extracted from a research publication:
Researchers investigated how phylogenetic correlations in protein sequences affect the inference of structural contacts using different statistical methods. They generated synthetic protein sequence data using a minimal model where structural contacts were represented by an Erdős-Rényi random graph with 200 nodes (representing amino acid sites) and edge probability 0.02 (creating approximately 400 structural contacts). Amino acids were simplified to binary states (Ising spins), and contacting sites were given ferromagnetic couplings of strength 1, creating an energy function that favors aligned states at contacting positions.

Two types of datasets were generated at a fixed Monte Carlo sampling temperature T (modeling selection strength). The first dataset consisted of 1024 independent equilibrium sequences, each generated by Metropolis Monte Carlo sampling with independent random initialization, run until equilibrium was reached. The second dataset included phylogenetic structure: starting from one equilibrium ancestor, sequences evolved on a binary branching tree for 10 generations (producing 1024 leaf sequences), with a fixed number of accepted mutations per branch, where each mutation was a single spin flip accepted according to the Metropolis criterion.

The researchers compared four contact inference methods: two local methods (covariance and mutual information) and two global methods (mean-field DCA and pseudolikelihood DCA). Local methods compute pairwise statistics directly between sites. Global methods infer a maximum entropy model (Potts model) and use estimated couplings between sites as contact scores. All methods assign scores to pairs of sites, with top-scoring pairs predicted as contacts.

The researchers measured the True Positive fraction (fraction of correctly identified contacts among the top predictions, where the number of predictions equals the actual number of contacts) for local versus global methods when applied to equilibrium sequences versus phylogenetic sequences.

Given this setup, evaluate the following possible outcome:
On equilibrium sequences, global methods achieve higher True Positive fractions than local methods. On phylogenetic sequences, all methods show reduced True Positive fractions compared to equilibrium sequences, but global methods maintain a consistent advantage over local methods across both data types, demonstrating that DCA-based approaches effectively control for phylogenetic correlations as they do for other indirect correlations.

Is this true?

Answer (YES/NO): NO